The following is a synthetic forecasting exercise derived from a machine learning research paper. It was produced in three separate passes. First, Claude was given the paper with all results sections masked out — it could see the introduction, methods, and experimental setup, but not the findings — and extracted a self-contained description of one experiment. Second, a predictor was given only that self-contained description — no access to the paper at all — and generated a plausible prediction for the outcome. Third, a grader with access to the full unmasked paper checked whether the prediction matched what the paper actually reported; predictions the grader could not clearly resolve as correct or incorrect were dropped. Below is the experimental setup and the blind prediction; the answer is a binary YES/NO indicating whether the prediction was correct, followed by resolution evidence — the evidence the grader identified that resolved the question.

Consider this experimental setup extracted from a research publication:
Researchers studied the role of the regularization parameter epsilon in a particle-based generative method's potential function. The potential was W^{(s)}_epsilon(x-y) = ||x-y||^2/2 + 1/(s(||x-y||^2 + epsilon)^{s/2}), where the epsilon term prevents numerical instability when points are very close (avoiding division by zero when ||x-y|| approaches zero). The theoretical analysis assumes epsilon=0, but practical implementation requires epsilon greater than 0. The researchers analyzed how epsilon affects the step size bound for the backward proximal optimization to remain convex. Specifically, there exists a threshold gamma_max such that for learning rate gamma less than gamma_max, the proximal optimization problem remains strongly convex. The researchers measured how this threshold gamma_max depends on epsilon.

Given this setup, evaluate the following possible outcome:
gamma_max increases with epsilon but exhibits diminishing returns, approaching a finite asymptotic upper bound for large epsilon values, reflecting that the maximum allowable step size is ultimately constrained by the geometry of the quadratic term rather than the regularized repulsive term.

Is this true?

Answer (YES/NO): YES